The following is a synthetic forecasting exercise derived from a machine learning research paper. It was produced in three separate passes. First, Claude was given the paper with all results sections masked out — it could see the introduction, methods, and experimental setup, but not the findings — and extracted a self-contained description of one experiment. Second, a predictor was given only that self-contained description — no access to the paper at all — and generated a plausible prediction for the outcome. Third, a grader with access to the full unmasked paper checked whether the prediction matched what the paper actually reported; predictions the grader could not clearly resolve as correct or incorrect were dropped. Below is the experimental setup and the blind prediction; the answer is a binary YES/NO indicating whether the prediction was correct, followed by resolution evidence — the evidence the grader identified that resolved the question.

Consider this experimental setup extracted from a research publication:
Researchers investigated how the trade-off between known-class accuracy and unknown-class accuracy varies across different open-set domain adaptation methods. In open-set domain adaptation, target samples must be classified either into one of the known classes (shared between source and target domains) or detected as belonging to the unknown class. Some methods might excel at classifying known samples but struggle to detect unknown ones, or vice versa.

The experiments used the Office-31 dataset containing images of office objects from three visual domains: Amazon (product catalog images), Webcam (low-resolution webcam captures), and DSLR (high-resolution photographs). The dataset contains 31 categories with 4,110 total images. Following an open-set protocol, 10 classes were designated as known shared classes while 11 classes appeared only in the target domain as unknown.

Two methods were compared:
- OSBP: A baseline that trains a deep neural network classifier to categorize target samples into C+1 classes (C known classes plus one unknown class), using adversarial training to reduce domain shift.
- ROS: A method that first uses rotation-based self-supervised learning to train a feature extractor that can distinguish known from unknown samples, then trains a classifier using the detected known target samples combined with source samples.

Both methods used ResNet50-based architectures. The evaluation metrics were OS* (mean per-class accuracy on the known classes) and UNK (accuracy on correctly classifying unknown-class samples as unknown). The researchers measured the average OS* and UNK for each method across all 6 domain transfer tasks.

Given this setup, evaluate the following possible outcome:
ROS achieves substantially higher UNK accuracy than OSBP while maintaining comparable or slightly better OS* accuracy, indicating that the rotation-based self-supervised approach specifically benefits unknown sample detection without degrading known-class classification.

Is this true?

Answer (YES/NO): NO